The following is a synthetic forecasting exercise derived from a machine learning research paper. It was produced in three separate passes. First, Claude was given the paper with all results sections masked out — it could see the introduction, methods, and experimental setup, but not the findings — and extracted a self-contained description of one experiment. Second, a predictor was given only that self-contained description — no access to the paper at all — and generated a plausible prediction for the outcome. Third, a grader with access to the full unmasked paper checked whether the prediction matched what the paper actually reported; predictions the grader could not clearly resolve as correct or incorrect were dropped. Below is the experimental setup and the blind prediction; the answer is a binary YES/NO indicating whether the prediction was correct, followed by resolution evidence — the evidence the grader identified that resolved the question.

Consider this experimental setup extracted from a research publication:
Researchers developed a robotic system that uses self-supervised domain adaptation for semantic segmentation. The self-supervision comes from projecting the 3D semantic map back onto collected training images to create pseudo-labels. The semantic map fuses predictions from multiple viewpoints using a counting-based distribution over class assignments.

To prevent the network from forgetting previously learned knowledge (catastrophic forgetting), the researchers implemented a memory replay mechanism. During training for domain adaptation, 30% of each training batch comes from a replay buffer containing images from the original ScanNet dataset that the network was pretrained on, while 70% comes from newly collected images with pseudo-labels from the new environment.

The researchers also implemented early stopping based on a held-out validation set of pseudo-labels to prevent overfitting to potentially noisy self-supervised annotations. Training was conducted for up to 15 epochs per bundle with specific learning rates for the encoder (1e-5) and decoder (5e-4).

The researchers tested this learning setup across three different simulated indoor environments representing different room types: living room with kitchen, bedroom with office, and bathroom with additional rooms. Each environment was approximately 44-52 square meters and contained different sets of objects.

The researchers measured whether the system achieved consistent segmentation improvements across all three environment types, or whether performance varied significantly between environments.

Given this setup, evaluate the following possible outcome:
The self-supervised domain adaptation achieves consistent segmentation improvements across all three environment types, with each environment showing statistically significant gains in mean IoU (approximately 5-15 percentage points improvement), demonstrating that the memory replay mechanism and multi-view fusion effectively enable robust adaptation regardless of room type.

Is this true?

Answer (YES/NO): NO